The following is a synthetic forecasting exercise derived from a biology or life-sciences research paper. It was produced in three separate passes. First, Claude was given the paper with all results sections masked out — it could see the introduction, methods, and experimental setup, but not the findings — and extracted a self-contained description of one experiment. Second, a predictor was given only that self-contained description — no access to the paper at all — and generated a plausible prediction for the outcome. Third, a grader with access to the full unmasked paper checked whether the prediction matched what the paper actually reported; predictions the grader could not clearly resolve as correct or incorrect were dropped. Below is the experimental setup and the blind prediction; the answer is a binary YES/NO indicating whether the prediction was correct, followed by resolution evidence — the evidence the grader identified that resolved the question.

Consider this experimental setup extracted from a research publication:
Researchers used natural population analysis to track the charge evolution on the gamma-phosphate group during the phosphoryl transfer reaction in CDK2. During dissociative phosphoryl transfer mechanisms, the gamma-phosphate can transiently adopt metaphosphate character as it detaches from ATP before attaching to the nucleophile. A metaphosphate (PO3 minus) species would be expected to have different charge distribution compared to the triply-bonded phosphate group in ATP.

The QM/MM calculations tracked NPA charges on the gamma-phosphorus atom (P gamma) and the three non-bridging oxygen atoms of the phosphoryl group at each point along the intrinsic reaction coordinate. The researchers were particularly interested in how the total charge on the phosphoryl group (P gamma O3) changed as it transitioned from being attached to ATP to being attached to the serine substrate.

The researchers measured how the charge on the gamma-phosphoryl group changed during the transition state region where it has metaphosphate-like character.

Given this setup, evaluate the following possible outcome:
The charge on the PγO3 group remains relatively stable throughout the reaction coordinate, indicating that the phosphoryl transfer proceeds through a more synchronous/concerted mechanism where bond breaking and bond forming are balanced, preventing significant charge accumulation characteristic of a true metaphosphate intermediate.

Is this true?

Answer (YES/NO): NO